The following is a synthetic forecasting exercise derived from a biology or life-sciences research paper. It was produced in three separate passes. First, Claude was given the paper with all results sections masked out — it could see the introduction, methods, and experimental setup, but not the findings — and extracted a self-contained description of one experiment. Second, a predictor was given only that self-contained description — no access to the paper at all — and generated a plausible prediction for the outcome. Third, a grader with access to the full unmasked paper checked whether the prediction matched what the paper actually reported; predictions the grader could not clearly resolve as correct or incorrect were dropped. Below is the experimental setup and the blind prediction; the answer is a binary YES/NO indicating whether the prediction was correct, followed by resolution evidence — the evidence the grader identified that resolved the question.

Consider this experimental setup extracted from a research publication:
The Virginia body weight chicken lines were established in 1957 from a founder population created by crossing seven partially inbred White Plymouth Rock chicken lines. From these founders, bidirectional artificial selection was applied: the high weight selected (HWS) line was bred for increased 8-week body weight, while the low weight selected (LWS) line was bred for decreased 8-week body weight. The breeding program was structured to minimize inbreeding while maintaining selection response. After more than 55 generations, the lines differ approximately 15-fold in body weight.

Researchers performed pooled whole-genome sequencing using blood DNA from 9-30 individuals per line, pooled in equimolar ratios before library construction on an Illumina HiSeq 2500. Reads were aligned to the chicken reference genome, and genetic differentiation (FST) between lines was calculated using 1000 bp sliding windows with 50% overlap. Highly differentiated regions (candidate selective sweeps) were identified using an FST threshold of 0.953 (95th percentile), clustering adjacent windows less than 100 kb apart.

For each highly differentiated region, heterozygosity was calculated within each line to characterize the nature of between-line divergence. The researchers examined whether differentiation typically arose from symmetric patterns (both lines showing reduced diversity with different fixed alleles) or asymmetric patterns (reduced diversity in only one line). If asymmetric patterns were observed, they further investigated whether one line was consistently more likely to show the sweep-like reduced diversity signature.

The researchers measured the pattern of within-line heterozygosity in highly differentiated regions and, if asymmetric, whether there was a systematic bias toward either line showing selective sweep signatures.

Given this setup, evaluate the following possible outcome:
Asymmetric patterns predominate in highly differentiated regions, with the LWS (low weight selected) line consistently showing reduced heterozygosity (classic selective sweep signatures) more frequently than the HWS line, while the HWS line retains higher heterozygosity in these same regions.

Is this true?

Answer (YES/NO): NO